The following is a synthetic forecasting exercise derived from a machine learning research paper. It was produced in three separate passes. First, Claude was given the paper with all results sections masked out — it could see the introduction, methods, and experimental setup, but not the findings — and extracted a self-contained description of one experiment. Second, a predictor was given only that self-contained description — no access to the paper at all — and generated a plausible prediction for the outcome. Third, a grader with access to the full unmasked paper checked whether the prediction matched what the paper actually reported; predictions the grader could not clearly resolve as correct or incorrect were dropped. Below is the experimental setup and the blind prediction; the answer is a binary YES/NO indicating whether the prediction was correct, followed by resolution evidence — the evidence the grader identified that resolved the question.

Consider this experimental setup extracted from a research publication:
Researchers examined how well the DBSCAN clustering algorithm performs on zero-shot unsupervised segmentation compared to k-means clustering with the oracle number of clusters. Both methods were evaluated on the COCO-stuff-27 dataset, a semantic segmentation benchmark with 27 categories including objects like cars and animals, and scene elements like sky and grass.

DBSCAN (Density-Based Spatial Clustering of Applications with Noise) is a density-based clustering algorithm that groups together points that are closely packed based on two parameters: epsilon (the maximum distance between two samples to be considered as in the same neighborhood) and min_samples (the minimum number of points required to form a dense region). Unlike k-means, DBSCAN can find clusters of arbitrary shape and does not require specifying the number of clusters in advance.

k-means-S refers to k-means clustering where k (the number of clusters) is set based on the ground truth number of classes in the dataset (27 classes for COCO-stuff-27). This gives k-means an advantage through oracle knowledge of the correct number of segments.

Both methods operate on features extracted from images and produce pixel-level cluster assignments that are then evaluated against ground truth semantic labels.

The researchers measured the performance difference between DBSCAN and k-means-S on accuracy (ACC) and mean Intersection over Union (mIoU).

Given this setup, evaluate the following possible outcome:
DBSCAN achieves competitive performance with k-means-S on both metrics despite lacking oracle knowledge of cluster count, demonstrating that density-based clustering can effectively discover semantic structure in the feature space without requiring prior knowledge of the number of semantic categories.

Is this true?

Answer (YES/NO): NO